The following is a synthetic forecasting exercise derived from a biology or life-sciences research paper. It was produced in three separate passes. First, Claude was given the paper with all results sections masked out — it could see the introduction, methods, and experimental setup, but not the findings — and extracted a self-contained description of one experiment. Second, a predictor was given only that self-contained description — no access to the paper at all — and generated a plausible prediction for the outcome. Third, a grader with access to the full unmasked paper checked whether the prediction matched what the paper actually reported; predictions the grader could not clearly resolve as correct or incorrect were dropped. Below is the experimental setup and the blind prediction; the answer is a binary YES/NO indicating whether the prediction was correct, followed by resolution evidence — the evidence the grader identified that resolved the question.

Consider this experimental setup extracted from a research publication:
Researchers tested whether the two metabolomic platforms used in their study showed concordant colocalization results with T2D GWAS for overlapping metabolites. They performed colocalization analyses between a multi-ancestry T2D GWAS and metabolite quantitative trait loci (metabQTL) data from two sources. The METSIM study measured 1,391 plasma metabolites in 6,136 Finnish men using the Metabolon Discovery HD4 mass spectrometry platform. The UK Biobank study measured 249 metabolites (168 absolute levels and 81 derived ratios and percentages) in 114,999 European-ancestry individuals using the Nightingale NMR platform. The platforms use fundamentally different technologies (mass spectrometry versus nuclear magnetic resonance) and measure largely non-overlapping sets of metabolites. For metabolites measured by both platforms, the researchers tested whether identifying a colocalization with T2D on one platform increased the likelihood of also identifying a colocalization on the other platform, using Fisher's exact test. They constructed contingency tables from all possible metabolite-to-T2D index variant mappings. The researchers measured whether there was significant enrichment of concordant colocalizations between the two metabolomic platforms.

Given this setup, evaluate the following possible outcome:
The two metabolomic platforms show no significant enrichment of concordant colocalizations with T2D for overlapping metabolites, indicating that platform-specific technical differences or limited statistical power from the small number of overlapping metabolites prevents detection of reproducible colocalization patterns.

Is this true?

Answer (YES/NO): NO